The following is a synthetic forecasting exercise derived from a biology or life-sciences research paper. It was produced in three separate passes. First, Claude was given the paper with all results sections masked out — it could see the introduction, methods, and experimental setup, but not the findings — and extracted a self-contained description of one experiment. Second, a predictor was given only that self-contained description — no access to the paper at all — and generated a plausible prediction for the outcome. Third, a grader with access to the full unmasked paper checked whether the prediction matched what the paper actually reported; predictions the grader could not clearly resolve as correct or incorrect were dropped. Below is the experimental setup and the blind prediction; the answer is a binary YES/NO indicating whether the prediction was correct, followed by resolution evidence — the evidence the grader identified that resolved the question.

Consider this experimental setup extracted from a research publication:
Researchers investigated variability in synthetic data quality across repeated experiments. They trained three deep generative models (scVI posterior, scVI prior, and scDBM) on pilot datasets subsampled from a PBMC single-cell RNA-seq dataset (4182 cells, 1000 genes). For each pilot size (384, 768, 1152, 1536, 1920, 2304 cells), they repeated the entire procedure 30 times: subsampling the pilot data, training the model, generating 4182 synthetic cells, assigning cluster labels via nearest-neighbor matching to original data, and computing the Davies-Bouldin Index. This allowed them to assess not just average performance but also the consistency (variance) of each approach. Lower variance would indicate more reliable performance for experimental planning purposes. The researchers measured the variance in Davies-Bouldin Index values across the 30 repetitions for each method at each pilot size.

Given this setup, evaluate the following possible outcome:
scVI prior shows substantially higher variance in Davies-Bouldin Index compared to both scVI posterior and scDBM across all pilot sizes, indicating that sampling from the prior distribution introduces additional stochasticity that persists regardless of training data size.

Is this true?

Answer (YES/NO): NO